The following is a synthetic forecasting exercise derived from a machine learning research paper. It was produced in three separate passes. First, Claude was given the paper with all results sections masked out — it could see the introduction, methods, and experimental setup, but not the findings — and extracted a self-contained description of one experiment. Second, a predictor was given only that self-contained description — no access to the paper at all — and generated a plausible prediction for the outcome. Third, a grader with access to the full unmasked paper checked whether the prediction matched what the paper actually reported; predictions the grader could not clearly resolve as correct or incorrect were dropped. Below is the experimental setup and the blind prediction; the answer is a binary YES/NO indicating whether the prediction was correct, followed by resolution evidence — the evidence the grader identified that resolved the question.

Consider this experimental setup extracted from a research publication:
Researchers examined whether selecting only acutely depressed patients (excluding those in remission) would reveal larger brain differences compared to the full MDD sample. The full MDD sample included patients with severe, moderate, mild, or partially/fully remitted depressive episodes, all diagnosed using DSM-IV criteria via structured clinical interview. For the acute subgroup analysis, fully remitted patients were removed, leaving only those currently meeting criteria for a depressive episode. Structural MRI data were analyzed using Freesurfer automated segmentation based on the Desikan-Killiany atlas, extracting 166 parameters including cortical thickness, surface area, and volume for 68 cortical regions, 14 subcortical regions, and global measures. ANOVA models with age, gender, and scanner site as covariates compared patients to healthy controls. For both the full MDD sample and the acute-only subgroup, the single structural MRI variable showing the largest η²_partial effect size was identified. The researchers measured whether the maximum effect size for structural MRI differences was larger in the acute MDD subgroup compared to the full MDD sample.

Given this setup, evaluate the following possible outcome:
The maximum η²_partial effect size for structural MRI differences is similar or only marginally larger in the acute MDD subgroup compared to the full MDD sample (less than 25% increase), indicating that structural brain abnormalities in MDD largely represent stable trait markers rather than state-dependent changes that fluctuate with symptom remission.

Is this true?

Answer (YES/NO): YES